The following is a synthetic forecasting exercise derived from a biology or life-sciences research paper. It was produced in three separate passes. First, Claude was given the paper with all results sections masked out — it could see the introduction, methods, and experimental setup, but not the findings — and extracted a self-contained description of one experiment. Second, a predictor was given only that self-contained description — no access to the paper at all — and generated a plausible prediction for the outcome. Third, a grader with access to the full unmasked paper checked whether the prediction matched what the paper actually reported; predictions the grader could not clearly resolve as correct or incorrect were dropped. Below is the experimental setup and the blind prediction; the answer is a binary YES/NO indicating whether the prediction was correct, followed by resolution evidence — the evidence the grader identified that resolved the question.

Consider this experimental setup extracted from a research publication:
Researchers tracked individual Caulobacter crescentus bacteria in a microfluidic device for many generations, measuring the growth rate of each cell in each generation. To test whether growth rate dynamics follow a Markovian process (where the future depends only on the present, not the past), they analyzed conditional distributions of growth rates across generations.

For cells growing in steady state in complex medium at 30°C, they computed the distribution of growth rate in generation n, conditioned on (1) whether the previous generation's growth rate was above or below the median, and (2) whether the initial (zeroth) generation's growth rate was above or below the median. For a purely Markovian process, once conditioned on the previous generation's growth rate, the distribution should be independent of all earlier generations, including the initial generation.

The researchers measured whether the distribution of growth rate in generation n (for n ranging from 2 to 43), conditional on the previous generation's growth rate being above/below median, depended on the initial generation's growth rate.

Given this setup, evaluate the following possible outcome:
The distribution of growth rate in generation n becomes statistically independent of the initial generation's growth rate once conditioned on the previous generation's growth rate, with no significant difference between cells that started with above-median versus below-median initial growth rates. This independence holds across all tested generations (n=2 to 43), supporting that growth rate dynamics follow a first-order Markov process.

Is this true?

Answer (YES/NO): NO